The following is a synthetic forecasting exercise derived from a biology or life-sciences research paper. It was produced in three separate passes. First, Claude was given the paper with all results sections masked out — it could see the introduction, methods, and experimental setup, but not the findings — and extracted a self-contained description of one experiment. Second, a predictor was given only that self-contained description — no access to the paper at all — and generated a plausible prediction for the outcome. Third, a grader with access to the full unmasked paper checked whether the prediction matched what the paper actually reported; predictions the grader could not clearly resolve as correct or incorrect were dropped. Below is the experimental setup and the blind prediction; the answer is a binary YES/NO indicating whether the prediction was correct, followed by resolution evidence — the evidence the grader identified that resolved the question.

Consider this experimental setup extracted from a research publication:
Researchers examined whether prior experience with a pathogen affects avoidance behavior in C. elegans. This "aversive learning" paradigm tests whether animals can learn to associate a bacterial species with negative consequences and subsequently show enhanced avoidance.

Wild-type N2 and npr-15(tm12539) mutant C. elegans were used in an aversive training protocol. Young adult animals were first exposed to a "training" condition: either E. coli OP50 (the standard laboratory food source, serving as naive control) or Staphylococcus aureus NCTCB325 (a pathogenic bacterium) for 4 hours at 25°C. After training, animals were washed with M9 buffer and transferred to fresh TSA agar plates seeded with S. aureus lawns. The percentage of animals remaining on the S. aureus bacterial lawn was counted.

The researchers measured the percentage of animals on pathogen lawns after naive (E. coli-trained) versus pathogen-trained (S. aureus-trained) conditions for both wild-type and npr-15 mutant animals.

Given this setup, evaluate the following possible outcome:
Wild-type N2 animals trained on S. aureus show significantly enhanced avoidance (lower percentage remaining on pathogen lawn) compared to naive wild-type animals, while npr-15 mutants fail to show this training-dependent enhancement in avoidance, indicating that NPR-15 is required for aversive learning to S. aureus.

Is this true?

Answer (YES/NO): NO